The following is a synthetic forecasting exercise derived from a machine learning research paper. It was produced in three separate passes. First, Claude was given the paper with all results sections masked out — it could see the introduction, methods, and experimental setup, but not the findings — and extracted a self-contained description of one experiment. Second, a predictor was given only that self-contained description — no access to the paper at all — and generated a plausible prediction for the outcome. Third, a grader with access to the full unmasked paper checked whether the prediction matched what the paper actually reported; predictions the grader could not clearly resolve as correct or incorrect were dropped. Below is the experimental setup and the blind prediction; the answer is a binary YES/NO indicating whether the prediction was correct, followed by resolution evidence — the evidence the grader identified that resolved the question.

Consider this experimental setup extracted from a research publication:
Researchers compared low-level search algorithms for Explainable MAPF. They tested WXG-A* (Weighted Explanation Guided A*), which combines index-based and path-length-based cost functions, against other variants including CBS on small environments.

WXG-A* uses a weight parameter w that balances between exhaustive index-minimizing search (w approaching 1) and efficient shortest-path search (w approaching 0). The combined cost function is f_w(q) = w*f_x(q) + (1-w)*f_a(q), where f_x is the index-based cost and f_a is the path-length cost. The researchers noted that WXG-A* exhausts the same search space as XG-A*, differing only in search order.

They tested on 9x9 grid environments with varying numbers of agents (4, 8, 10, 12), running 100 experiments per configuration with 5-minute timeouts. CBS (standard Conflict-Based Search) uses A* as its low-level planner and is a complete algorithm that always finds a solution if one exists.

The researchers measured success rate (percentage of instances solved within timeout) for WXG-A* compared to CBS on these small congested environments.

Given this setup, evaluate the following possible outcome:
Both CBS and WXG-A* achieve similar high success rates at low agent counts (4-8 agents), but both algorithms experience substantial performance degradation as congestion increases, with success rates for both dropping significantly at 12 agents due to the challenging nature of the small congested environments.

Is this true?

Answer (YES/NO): NO